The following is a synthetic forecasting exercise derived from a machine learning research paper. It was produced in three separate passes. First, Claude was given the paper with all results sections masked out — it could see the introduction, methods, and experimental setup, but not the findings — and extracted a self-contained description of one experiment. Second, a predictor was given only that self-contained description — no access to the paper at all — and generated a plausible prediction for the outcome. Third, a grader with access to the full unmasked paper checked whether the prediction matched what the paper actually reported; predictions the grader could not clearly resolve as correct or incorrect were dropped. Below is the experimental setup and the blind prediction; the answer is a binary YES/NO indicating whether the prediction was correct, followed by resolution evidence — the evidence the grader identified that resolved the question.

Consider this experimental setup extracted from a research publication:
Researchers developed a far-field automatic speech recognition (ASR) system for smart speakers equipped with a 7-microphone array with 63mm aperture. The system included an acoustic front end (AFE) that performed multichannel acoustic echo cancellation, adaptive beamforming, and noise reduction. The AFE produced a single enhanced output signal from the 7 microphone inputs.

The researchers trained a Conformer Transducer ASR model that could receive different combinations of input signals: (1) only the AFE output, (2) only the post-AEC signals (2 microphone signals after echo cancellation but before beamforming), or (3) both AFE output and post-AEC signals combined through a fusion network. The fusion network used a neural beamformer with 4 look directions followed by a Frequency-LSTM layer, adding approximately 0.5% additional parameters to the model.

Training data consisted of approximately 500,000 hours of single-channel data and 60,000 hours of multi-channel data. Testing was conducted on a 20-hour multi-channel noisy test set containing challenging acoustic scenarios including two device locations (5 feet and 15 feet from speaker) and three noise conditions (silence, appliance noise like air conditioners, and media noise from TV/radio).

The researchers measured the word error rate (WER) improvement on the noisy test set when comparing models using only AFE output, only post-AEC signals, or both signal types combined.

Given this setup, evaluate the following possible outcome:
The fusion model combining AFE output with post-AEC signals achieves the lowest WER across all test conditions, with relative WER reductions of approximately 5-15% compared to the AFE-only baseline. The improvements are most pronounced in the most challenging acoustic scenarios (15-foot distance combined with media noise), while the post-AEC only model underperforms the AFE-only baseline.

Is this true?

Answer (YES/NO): NO